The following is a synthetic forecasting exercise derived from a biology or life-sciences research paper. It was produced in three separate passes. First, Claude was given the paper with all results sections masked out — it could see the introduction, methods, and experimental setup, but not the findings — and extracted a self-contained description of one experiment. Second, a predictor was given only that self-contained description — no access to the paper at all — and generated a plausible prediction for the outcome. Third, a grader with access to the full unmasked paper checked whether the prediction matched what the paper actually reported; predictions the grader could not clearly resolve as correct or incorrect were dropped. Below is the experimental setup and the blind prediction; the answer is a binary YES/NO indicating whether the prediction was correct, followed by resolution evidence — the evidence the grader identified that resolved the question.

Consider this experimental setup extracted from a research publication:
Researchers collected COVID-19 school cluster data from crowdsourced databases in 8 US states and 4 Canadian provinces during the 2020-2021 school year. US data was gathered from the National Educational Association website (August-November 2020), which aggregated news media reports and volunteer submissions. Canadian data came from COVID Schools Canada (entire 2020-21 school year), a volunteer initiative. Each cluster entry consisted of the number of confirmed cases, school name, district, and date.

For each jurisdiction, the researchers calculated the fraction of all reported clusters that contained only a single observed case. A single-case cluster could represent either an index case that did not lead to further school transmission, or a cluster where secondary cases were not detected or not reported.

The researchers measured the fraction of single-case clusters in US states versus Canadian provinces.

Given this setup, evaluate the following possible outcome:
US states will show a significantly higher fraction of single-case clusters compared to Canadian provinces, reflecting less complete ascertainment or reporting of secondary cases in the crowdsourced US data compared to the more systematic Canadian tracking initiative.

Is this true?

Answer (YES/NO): NO